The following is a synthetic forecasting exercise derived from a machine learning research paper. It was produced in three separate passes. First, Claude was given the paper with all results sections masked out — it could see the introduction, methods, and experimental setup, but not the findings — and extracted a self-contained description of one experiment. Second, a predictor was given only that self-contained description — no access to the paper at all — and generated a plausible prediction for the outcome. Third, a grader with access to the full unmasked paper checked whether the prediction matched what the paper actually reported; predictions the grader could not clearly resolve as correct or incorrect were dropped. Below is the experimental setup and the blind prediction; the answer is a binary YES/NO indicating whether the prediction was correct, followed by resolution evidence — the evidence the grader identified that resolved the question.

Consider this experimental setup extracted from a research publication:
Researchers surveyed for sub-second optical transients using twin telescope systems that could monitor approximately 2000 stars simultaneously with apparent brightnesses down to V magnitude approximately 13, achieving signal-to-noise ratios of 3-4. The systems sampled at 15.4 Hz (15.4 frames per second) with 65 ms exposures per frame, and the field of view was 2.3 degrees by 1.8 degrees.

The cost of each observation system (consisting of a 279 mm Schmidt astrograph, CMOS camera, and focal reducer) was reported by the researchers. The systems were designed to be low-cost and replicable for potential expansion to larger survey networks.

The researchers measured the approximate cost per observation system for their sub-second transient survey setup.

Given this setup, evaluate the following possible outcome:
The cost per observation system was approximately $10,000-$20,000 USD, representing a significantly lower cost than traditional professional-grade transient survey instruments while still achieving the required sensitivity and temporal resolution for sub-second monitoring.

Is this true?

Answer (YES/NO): YES